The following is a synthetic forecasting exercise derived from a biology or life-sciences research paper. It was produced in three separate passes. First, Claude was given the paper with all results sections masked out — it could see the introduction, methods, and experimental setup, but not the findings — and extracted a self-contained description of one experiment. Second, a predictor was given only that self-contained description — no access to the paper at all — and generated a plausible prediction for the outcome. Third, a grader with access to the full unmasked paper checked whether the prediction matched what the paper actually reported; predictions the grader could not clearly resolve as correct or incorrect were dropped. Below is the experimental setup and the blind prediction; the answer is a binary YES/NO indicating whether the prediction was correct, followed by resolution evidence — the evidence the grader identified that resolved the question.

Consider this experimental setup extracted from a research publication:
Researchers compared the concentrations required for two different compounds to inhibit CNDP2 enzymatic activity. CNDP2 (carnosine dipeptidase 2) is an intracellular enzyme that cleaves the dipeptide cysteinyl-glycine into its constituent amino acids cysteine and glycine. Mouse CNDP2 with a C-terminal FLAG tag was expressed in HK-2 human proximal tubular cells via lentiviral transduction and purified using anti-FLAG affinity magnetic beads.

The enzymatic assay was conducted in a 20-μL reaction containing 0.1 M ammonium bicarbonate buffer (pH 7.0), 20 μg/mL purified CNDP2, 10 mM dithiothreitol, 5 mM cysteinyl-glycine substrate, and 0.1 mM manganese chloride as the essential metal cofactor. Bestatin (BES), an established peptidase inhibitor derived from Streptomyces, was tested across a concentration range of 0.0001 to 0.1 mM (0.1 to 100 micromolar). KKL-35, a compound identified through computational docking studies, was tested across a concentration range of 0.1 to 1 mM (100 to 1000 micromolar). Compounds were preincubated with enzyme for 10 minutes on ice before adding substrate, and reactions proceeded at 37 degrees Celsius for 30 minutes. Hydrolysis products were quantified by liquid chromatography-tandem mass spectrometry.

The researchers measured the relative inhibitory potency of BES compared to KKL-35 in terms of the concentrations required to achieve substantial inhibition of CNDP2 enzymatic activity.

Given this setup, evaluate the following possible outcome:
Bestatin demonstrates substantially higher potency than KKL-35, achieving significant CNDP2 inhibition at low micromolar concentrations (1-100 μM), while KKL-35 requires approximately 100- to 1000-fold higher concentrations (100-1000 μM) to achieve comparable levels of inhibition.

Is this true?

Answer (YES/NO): YES